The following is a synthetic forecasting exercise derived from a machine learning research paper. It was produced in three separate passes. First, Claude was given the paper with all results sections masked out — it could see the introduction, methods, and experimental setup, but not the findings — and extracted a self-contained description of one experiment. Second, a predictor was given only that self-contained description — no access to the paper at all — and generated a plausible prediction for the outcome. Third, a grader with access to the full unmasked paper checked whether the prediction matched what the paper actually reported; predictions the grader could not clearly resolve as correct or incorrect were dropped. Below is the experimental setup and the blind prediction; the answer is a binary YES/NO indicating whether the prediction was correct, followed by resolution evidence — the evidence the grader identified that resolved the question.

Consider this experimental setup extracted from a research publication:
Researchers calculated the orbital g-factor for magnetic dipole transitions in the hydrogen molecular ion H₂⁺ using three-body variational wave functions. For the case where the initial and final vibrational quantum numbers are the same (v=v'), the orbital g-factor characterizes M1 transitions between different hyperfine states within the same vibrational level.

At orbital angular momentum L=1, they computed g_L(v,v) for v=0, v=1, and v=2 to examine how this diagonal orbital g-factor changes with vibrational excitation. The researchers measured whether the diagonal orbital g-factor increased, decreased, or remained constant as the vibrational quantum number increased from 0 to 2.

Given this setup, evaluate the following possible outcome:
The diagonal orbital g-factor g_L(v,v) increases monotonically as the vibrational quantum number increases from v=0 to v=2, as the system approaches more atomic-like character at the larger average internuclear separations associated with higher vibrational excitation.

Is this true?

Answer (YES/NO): NO